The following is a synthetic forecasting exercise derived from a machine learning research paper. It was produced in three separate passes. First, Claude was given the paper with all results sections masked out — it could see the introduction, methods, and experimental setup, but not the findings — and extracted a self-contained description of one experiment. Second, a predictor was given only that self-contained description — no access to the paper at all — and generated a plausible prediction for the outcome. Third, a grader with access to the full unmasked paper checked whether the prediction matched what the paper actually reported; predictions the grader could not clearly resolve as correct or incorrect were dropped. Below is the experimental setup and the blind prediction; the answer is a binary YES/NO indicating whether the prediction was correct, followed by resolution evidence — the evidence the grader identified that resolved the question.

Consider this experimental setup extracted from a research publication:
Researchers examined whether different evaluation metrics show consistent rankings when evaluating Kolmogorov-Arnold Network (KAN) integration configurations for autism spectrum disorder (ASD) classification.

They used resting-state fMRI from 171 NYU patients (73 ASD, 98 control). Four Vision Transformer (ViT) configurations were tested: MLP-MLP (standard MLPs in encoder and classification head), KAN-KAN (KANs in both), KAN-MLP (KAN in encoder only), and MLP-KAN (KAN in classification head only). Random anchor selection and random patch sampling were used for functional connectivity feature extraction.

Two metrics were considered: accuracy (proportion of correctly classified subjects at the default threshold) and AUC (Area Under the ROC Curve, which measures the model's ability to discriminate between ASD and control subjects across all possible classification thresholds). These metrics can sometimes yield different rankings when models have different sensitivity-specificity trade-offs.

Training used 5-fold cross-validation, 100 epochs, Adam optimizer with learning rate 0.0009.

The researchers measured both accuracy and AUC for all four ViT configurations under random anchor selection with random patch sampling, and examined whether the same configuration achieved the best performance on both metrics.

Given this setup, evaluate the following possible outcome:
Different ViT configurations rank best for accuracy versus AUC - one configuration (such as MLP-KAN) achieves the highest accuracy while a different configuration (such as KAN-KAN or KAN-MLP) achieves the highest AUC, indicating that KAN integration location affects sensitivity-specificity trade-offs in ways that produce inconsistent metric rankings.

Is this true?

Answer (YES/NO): NO